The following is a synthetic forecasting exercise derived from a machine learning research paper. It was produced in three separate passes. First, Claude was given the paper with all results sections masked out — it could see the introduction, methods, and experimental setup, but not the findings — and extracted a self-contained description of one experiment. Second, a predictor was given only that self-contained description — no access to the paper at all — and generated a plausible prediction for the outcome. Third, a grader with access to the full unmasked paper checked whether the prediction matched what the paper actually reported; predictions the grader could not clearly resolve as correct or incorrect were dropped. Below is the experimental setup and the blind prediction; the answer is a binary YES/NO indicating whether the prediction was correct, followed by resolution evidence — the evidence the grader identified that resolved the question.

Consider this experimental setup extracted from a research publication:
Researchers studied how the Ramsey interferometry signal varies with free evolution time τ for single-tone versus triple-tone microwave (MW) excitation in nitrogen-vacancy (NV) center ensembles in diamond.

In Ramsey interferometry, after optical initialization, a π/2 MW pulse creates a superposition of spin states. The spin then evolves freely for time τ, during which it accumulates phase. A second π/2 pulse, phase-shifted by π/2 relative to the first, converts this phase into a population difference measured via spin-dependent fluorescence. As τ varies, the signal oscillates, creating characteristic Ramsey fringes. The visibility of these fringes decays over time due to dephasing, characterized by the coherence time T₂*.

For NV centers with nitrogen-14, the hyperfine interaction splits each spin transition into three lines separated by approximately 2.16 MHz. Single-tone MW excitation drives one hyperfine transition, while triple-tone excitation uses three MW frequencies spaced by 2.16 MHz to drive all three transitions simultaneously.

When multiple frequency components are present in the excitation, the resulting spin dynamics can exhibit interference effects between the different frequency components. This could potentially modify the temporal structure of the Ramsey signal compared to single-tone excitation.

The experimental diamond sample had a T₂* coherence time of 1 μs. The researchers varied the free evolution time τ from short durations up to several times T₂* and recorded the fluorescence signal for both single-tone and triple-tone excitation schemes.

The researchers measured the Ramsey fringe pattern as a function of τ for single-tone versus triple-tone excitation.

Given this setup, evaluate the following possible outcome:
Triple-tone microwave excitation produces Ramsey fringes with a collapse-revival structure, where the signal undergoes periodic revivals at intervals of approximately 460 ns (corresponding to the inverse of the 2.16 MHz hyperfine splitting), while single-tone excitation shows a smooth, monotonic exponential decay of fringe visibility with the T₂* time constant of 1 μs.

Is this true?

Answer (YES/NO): NO